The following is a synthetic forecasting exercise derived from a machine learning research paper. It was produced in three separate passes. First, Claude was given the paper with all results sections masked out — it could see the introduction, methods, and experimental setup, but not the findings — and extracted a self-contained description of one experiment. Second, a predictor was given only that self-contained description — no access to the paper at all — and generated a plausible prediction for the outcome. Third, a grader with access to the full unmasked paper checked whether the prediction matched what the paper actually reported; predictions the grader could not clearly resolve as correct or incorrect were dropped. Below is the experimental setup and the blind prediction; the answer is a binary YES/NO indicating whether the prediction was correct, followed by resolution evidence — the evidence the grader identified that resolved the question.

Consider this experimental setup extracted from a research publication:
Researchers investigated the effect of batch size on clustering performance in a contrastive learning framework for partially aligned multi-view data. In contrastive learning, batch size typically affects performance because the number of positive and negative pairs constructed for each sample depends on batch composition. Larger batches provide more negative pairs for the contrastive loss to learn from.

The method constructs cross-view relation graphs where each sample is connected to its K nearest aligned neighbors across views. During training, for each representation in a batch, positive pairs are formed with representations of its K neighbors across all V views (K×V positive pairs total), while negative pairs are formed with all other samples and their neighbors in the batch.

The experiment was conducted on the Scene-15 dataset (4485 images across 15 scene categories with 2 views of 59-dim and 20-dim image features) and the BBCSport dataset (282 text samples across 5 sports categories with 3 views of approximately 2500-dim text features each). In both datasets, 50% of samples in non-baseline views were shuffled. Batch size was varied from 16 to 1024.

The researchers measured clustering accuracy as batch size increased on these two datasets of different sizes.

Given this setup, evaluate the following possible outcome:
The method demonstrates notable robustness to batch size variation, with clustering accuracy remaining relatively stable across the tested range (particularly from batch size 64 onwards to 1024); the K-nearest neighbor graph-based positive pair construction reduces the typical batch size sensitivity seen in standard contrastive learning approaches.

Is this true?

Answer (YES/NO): NO